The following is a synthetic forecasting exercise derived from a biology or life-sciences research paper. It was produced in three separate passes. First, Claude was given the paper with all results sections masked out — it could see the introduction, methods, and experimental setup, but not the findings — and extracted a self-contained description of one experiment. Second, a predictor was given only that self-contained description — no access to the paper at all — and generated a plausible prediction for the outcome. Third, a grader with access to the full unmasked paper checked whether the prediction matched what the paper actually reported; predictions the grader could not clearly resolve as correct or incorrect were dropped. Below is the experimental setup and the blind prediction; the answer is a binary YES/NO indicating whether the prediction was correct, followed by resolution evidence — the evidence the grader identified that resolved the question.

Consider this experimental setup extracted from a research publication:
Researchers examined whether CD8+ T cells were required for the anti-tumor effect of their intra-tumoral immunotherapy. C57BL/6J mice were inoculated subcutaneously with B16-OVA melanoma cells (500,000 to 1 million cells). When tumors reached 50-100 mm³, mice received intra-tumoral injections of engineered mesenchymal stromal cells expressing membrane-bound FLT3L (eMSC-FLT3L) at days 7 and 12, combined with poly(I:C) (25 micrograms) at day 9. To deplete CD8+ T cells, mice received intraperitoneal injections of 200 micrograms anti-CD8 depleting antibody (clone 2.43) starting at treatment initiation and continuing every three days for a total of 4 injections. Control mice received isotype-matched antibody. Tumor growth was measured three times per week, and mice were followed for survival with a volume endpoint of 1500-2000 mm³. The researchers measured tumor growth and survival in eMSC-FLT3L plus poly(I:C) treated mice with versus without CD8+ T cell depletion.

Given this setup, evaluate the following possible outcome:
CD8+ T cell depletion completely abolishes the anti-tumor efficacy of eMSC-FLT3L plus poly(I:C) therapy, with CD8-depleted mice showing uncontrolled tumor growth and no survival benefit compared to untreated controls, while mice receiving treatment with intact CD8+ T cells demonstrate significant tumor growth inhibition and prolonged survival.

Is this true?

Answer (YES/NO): NO